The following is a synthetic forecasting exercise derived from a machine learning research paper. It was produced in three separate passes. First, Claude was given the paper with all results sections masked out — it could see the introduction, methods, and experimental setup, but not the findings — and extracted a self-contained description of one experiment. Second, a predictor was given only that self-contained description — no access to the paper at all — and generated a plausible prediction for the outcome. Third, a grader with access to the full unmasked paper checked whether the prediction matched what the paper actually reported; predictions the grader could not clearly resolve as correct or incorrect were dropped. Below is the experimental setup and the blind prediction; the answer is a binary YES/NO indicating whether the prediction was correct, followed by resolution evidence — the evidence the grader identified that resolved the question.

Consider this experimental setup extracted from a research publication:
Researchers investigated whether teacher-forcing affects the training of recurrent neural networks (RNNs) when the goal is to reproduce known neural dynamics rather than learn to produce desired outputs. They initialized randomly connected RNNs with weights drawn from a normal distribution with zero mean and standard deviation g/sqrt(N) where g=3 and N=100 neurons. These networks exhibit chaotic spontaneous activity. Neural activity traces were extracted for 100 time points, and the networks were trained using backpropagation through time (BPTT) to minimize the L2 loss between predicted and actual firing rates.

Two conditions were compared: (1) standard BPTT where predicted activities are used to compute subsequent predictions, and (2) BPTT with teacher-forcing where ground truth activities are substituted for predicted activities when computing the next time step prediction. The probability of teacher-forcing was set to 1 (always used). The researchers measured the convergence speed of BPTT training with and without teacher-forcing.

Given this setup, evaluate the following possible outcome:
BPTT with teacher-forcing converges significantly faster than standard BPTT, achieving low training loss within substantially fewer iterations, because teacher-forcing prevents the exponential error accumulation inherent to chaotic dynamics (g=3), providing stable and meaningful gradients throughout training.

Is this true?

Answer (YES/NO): YES